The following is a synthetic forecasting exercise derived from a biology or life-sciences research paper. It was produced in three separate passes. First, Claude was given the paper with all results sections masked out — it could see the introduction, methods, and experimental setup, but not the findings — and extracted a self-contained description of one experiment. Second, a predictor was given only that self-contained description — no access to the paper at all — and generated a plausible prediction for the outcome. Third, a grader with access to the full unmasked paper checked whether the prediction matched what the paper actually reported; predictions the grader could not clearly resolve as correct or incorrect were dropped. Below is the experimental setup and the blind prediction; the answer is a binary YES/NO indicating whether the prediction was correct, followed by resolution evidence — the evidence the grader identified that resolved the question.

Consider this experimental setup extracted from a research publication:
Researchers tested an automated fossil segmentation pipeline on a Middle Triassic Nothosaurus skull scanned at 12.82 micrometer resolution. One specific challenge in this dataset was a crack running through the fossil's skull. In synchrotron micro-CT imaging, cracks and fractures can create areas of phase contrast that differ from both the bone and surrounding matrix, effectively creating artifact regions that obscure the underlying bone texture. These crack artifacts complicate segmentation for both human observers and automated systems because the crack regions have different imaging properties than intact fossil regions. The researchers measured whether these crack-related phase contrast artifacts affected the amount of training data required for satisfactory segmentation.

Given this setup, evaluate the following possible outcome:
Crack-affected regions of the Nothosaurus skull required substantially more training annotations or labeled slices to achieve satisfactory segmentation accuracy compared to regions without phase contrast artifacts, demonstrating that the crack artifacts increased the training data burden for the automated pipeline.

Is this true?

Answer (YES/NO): YES